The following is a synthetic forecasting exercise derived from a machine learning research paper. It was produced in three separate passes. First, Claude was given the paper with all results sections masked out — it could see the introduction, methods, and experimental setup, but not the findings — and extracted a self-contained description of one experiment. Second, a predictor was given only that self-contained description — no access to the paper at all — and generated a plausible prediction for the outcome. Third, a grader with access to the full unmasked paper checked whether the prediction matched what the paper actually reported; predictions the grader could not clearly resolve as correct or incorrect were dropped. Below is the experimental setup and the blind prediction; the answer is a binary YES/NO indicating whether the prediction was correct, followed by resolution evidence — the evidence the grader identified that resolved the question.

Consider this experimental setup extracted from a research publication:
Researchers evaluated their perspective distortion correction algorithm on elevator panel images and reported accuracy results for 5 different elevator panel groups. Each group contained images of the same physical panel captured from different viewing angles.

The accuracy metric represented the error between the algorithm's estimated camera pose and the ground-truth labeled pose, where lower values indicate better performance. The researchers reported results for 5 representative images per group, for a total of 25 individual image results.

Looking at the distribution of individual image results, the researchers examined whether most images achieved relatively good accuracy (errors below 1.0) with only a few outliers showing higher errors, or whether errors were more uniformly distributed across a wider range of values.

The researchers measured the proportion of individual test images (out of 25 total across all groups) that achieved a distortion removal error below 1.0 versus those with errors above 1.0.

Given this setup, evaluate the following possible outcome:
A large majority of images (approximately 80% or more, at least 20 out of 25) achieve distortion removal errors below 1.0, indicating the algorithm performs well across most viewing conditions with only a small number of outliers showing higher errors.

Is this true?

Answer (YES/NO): YES